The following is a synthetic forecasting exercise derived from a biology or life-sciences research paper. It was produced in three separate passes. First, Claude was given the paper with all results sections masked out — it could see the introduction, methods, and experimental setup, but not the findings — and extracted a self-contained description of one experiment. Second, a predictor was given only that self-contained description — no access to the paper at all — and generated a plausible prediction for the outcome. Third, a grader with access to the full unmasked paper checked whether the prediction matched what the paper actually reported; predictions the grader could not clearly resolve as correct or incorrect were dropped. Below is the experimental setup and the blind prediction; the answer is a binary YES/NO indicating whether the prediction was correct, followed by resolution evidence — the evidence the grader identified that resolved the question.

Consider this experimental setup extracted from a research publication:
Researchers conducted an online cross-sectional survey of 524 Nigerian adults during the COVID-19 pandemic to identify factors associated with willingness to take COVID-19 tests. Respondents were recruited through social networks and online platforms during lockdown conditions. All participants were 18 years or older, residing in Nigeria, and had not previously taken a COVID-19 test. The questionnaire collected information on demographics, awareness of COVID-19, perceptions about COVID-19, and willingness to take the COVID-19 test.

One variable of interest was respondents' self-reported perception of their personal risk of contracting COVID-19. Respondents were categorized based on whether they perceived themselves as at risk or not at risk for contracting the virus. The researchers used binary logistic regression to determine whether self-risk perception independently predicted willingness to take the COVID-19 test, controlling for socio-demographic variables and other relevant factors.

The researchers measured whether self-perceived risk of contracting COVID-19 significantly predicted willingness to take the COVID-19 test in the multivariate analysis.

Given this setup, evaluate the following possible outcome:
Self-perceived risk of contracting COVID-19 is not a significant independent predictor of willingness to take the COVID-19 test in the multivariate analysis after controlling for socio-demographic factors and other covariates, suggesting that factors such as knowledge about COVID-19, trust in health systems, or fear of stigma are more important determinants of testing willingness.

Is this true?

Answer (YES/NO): NO